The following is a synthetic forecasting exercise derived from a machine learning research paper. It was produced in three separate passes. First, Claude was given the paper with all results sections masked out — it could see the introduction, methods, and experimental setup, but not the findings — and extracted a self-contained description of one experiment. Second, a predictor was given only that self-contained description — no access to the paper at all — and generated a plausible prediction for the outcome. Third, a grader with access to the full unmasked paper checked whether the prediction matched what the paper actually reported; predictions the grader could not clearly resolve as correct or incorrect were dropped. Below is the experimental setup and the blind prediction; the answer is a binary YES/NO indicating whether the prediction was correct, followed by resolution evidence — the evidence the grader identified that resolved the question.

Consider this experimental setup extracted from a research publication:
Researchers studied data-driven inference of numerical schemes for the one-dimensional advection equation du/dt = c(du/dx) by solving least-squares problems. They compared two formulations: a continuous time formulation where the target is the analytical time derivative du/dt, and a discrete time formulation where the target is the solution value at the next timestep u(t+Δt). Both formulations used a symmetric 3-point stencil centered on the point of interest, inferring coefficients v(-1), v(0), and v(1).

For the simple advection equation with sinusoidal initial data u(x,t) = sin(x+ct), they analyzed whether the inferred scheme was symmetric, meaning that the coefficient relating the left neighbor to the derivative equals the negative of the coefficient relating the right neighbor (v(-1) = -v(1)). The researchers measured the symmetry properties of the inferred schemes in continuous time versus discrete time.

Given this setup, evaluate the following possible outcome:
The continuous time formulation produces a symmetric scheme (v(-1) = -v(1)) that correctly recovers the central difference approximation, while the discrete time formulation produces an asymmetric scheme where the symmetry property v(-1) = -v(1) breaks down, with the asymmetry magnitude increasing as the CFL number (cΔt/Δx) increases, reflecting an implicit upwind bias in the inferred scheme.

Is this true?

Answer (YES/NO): NO